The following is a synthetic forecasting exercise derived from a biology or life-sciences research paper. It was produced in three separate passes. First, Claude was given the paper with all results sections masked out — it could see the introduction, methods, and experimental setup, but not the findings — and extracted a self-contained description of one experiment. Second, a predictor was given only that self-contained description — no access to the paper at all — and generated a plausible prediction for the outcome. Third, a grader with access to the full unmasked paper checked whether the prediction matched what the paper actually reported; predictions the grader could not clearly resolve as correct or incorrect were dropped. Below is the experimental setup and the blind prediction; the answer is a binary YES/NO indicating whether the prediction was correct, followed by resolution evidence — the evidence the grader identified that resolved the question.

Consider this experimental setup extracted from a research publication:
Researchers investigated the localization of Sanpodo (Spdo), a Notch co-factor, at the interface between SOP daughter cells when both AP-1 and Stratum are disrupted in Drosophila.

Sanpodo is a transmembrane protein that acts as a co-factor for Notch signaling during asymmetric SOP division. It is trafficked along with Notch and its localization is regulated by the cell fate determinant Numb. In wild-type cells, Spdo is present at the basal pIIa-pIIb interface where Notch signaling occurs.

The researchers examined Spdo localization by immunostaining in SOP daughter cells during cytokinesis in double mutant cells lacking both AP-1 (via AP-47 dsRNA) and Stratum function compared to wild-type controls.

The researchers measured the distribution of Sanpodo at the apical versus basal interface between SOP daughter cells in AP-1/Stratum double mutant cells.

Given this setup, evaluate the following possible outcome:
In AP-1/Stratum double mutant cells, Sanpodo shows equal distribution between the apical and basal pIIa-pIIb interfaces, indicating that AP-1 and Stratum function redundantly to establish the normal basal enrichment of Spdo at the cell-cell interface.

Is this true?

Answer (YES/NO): NO